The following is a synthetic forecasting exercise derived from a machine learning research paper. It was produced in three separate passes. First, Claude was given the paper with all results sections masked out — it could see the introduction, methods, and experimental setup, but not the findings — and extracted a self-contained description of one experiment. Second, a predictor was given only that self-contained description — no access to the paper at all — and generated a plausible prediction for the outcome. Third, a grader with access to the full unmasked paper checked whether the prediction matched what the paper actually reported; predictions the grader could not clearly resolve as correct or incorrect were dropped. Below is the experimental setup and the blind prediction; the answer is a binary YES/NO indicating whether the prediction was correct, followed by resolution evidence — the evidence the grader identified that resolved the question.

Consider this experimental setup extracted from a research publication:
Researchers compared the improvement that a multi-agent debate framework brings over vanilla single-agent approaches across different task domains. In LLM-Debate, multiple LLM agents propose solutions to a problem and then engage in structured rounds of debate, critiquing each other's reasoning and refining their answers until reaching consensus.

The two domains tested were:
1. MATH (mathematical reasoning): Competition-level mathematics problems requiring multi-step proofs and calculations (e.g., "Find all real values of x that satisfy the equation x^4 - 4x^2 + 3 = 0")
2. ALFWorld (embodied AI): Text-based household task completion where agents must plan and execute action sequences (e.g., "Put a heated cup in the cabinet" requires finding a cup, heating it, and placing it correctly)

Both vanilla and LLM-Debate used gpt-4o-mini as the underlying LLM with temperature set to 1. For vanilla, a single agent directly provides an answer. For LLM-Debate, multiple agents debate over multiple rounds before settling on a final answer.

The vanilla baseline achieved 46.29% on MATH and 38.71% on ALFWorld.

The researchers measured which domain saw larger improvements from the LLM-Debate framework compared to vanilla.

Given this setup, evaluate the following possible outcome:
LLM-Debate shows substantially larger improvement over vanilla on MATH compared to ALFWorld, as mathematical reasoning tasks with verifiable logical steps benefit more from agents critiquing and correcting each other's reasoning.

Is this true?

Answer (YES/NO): NO